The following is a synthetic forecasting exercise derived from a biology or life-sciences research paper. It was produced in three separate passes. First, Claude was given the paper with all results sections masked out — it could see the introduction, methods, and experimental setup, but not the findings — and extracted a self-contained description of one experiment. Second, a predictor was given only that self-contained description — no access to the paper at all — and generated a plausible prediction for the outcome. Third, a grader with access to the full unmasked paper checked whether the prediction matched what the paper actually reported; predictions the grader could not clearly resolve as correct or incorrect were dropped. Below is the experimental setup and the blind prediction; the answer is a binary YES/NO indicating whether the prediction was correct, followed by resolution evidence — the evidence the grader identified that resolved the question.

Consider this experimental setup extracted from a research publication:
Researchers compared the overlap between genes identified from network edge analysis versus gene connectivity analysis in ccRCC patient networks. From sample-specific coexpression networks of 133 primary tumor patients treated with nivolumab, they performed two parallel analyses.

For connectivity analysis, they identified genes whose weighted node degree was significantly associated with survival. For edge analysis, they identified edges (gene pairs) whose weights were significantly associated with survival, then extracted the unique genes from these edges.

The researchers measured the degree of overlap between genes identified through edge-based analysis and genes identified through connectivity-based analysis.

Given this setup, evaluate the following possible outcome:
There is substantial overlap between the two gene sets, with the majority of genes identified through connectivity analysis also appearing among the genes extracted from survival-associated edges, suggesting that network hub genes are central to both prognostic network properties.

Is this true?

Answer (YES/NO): NO